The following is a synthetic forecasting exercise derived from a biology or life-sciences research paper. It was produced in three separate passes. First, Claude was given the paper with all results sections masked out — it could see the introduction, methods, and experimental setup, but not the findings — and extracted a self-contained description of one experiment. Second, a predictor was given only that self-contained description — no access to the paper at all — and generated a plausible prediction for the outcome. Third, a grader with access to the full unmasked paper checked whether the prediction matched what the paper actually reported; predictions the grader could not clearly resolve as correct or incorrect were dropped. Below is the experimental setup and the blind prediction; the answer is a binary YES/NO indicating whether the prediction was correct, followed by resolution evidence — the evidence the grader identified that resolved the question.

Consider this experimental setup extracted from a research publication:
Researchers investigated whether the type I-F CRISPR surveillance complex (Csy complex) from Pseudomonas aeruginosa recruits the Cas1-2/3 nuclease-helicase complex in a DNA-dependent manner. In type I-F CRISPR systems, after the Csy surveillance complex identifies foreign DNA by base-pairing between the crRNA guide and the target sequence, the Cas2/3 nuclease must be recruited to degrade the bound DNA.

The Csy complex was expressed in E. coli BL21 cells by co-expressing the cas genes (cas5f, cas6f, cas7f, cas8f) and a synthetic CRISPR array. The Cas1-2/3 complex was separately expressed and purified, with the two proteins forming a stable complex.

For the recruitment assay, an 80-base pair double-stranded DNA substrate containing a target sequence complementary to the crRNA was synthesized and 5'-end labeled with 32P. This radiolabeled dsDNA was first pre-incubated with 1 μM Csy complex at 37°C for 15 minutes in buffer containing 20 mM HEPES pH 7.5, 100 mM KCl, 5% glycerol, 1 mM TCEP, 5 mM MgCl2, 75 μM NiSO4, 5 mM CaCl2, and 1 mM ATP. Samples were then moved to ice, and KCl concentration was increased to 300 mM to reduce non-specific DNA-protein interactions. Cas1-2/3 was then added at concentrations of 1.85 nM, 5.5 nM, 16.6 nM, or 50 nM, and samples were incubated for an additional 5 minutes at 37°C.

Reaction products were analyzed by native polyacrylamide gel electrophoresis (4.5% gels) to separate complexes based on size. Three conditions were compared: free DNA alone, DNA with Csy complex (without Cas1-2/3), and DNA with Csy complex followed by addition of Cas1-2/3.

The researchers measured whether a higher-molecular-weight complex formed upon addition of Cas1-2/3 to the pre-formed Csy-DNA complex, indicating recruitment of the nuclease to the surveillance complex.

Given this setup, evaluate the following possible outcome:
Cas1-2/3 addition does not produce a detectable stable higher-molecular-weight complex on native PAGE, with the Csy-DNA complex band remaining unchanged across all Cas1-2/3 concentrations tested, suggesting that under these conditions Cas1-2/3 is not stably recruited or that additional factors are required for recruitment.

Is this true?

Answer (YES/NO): NO